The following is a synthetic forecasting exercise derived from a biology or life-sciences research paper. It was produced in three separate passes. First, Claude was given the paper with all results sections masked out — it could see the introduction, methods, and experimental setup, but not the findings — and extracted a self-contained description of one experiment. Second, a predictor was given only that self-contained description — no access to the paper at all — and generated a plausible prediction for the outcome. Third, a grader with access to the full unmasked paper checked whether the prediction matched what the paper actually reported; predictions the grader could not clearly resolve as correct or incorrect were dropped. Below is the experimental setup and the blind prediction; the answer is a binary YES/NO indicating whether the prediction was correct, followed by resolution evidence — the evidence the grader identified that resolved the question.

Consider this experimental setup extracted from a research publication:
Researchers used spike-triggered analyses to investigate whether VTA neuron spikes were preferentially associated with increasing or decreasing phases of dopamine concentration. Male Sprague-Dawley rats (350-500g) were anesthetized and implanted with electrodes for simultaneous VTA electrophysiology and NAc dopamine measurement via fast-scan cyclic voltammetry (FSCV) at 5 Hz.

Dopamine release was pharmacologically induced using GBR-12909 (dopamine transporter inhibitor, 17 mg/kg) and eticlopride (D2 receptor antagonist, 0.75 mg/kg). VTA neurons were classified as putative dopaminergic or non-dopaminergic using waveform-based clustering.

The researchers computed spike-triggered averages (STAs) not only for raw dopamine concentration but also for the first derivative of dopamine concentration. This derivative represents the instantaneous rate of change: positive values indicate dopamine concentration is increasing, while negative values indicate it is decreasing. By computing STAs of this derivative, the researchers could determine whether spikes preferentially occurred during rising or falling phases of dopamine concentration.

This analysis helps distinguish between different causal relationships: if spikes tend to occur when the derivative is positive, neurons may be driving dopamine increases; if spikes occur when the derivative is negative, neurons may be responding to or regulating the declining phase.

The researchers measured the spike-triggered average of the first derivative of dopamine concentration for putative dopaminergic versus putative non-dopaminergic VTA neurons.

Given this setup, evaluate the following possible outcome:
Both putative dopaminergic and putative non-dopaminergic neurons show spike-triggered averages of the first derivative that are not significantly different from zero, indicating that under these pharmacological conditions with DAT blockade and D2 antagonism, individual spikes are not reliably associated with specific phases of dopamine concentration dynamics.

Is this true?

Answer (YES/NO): NO